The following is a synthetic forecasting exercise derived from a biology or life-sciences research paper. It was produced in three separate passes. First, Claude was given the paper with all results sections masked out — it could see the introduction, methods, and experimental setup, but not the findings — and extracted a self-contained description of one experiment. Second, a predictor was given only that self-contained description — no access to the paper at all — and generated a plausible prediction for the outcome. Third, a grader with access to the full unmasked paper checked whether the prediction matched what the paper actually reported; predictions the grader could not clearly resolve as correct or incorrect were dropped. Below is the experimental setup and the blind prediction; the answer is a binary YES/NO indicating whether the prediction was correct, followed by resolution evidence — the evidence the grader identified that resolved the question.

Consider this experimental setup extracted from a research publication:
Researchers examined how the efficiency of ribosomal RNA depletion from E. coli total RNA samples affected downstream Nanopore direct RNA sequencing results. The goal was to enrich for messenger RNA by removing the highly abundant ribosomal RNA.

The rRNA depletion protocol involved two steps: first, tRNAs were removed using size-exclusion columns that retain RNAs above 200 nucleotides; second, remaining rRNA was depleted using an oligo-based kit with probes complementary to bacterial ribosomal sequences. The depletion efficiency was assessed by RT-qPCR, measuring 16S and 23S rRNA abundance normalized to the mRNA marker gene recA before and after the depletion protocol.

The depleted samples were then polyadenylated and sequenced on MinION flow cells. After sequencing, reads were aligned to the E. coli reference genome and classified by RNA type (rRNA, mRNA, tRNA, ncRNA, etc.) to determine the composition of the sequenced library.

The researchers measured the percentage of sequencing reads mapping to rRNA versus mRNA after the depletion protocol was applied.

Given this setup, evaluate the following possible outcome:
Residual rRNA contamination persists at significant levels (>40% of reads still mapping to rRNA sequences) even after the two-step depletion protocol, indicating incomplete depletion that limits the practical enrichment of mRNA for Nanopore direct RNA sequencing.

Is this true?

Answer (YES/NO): NO